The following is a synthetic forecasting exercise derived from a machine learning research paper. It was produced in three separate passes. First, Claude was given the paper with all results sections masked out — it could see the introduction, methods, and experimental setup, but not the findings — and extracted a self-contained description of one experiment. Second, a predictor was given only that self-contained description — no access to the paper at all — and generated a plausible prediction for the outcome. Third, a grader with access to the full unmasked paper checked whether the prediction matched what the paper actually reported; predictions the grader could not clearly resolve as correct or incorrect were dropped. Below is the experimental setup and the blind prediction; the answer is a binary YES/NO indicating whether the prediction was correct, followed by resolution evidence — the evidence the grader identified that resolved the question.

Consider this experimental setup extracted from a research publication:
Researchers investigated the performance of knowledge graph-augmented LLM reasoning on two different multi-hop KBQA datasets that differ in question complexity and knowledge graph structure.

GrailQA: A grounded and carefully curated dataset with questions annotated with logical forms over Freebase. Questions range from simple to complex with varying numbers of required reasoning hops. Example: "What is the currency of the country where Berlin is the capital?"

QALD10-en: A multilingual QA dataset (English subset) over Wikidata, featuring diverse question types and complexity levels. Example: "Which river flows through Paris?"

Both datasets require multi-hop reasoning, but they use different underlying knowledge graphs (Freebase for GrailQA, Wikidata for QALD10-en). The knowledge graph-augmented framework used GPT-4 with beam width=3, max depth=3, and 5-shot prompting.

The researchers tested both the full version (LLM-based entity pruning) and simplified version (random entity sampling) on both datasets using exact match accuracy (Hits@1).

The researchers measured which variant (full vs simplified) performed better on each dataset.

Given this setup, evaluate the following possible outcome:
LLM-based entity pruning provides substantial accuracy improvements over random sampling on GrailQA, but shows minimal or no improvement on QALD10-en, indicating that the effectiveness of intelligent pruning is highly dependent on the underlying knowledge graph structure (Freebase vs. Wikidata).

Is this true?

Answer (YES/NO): NO